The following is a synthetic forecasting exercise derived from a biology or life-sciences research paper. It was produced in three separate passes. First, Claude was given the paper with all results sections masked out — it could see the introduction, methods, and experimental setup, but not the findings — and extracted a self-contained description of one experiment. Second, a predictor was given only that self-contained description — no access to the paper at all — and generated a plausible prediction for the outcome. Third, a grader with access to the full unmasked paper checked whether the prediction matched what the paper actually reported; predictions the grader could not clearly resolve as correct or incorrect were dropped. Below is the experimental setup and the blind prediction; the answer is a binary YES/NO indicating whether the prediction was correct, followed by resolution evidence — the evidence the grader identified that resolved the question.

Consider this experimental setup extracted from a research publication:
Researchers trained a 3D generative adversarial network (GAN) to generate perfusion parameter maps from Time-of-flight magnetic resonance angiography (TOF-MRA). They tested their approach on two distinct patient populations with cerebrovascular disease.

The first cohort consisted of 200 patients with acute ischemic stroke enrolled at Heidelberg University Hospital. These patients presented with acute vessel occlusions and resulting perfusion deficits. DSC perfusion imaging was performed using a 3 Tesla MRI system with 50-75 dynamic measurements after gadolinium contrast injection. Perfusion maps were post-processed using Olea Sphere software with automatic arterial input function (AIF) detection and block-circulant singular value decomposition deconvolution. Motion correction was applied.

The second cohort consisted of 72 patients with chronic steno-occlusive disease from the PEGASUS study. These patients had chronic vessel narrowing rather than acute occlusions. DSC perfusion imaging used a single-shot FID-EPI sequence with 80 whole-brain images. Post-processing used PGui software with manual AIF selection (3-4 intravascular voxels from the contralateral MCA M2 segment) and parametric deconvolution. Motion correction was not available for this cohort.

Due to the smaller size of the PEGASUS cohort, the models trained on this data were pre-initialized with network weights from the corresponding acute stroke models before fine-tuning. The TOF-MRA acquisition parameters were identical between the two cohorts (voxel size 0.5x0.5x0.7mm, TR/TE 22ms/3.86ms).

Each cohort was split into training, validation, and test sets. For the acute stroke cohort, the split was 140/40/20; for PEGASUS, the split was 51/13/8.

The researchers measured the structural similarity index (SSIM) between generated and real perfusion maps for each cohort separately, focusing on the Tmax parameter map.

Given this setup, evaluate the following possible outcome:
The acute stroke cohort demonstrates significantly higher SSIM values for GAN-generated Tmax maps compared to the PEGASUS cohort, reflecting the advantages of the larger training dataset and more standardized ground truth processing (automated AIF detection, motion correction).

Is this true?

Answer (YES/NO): NO